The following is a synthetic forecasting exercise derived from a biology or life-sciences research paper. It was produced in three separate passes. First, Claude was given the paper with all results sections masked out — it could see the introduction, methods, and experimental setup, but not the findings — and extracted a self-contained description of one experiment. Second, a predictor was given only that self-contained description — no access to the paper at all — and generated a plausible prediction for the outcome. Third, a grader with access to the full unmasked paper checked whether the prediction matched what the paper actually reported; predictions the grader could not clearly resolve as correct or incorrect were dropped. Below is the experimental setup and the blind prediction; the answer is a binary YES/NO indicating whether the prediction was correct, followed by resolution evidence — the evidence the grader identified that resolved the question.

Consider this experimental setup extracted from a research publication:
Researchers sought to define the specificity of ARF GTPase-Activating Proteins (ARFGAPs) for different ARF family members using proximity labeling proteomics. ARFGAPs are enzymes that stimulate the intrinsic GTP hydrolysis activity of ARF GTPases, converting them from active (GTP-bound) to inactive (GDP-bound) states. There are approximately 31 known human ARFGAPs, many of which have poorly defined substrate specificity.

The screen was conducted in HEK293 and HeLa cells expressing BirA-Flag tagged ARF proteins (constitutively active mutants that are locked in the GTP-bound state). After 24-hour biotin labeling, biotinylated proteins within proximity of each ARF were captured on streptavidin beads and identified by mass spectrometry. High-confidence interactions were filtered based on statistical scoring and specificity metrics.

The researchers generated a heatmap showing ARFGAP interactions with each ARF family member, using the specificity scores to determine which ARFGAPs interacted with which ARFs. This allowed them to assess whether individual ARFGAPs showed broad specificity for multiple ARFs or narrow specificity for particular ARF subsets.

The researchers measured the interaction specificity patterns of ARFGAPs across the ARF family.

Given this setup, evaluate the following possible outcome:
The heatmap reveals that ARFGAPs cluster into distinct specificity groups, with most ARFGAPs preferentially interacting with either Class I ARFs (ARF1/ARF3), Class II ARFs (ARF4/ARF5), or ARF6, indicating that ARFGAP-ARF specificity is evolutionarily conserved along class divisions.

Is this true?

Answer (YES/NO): NO